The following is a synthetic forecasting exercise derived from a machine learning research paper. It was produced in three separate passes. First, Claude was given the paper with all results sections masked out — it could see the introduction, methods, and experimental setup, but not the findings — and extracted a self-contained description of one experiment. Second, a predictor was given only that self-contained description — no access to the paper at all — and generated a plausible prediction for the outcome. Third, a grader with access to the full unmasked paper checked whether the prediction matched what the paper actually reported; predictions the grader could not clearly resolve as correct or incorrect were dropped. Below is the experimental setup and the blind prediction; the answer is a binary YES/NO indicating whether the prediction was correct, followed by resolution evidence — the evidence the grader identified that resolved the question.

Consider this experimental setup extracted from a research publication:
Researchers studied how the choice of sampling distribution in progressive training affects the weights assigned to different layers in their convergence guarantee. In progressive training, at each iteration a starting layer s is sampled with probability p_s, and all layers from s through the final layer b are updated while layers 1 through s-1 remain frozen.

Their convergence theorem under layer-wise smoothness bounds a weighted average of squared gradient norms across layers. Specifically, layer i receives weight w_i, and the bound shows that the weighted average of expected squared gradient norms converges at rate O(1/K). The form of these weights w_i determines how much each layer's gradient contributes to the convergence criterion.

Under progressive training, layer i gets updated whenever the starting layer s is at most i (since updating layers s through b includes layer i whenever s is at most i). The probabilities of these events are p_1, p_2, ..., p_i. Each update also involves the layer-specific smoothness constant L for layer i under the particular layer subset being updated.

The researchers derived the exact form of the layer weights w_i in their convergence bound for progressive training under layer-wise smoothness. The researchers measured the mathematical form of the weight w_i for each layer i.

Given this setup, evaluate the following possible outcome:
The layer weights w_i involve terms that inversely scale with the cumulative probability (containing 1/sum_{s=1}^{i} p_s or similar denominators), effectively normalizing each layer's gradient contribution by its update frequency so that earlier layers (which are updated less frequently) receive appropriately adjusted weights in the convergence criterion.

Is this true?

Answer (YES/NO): NO